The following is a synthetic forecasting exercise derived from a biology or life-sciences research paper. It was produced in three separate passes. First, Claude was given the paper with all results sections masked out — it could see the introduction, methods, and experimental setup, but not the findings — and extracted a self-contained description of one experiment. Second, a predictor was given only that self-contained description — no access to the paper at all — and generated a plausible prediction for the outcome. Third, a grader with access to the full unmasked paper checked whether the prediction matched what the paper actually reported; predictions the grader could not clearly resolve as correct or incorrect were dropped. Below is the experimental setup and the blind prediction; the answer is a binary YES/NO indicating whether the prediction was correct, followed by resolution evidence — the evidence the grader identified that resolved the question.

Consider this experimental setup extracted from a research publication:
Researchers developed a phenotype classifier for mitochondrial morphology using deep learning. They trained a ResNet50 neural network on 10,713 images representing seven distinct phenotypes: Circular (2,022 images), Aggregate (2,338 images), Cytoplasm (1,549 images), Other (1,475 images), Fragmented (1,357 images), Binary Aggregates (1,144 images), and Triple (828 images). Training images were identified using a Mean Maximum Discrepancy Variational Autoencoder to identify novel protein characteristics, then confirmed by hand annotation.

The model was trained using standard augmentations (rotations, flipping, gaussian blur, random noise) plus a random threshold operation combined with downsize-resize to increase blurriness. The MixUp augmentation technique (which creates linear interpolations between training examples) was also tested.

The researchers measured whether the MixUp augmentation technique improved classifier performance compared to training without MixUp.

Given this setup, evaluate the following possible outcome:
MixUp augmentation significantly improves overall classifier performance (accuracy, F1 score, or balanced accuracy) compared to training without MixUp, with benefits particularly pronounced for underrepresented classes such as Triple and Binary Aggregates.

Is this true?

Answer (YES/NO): NO